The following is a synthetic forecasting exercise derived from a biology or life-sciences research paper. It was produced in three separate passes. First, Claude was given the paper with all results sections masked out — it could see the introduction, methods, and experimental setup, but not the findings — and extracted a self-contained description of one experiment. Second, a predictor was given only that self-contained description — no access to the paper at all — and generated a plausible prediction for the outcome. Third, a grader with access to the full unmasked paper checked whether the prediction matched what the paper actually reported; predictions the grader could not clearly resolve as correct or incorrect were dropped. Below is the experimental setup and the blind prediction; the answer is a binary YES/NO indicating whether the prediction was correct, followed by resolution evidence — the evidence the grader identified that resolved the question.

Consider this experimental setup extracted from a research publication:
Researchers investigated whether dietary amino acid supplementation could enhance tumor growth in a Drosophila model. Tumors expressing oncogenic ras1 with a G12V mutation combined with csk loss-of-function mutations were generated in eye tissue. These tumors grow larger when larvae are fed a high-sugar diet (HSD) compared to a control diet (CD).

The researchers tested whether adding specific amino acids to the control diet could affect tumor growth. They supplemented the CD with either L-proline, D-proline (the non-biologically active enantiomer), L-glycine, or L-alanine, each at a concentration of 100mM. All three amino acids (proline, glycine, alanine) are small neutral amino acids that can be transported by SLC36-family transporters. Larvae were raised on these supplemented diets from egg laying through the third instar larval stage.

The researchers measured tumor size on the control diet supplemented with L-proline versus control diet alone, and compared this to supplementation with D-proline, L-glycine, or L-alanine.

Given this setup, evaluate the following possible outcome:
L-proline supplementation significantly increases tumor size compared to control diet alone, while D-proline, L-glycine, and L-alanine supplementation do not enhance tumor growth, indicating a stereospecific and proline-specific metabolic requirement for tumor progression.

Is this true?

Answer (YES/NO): NO